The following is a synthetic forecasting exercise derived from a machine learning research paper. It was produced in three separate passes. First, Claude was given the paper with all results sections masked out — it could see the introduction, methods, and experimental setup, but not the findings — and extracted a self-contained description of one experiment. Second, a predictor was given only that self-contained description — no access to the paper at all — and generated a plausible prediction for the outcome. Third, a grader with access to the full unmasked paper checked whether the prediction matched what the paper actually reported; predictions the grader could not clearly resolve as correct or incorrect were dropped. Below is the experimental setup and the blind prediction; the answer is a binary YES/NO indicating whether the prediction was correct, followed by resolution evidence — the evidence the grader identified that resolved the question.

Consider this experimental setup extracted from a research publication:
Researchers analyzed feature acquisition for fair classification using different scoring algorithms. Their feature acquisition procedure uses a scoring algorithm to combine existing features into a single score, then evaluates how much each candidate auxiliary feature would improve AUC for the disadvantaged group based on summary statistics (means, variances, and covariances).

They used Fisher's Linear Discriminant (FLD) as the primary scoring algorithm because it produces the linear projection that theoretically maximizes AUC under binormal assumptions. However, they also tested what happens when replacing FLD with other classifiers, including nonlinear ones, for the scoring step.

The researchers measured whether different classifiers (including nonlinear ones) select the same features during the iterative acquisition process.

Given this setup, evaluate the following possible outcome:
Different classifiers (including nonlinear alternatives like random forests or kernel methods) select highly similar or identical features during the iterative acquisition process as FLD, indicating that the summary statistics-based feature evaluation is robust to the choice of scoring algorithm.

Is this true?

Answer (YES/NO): YES